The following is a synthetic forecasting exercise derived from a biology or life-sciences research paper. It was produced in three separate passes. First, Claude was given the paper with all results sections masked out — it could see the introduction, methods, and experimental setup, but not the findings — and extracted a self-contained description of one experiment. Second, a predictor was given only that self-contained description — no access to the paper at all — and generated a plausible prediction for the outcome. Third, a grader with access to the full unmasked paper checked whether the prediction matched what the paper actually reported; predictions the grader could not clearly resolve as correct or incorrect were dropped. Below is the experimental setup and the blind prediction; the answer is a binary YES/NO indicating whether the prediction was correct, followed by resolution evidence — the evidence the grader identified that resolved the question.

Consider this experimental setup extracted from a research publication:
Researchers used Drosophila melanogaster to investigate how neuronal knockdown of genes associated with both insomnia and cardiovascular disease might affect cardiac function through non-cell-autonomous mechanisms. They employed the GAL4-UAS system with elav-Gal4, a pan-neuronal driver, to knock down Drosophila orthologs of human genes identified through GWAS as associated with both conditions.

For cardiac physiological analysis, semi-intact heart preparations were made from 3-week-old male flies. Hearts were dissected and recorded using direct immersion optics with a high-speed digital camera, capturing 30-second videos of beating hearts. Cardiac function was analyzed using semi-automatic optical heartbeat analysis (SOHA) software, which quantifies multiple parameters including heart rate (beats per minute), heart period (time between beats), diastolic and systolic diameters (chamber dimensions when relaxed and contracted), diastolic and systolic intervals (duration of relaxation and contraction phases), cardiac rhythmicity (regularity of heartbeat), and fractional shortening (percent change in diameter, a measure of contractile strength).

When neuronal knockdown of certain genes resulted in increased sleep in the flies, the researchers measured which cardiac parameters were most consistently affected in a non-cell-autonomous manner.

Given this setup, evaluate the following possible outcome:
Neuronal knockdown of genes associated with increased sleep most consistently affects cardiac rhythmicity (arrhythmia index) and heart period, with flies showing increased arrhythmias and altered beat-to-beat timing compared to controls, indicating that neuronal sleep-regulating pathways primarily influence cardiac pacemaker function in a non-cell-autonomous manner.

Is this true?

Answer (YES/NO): NO